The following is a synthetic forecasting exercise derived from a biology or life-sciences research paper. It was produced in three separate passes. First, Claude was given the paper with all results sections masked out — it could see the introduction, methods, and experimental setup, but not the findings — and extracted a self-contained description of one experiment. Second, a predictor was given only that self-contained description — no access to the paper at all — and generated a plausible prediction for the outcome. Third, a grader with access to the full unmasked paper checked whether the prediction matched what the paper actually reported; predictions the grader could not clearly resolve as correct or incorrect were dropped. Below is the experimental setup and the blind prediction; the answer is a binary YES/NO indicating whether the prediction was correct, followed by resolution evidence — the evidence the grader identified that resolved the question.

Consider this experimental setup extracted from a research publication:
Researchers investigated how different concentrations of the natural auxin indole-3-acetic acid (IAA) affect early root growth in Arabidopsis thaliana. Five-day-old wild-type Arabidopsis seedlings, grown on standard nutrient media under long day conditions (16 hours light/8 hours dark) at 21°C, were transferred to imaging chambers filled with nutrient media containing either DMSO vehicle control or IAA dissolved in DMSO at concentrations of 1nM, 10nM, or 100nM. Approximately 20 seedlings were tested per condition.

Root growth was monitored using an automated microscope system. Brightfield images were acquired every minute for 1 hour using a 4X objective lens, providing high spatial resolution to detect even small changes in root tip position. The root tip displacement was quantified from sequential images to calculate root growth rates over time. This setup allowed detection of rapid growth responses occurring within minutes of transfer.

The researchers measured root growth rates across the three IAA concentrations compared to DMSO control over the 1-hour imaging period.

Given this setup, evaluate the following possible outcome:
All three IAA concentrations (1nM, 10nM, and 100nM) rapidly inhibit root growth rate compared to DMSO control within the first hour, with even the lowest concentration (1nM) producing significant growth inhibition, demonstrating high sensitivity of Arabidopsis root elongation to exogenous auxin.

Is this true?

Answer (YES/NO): YES